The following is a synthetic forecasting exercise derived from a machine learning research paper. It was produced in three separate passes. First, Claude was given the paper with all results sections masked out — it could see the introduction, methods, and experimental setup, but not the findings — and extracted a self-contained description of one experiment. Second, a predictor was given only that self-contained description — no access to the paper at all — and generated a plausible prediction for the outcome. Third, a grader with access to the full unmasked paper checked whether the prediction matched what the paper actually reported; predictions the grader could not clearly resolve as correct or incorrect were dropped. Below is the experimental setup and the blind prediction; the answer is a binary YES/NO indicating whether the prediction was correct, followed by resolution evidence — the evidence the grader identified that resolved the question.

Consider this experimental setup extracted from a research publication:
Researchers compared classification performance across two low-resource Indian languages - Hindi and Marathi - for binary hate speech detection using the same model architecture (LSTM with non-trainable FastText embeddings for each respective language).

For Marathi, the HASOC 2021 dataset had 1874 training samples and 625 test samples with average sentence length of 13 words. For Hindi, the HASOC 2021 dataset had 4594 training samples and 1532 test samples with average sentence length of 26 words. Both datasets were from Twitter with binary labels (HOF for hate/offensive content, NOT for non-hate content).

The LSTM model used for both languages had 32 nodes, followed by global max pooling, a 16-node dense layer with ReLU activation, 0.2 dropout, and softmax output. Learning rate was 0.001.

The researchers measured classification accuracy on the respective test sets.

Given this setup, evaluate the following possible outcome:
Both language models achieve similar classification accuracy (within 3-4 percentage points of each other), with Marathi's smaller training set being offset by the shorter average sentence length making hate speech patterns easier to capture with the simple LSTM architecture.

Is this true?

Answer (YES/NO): NO